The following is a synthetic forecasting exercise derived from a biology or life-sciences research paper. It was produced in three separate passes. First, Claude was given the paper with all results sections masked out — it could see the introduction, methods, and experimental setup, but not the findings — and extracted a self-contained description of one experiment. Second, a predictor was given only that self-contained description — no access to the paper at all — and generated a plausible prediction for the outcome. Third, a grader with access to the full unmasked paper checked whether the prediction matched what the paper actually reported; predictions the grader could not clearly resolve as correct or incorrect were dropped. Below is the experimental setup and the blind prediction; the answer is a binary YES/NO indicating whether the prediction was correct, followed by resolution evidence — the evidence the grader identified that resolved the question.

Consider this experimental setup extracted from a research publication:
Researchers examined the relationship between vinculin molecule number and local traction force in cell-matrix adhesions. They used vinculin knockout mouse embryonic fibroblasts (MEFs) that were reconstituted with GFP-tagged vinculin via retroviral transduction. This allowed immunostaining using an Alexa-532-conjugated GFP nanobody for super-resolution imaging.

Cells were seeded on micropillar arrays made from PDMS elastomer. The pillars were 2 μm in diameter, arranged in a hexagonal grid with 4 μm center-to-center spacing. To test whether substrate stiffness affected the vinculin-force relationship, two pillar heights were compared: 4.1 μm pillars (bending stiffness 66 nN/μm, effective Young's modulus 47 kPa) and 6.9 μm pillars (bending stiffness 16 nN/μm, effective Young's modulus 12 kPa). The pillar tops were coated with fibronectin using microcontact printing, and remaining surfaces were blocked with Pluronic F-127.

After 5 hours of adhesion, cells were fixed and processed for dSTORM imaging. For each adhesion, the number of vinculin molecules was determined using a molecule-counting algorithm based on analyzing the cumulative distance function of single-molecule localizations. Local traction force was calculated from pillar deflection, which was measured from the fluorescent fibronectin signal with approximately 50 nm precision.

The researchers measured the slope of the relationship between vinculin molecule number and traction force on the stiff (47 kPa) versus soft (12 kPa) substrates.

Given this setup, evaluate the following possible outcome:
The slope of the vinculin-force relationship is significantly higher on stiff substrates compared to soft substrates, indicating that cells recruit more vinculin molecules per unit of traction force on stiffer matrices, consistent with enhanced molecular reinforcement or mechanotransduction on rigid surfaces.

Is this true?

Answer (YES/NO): NO